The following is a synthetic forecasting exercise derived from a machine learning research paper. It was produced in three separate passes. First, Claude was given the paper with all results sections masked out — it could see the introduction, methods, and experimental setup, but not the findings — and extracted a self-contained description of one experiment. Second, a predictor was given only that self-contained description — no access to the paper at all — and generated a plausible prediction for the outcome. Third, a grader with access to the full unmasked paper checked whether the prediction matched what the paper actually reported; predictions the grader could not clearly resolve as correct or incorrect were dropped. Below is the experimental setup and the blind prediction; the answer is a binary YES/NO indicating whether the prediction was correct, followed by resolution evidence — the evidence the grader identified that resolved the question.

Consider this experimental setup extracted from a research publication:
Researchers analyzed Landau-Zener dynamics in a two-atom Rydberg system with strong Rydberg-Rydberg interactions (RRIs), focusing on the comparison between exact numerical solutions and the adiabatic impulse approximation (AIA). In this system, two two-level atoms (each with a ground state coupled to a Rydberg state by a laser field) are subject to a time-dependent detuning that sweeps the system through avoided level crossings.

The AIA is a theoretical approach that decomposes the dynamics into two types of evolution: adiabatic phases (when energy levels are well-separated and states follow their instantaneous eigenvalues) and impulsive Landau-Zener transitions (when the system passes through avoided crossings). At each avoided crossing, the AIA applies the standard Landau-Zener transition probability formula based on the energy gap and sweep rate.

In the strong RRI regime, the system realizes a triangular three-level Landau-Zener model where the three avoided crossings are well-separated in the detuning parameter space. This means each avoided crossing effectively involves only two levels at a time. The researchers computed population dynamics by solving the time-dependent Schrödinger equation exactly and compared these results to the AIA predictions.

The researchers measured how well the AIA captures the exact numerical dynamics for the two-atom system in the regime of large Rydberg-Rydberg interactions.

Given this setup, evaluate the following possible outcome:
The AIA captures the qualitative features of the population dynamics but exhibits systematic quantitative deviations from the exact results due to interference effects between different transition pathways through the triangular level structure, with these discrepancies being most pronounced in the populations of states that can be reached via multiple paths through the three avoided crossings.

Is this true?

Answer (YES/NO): NO